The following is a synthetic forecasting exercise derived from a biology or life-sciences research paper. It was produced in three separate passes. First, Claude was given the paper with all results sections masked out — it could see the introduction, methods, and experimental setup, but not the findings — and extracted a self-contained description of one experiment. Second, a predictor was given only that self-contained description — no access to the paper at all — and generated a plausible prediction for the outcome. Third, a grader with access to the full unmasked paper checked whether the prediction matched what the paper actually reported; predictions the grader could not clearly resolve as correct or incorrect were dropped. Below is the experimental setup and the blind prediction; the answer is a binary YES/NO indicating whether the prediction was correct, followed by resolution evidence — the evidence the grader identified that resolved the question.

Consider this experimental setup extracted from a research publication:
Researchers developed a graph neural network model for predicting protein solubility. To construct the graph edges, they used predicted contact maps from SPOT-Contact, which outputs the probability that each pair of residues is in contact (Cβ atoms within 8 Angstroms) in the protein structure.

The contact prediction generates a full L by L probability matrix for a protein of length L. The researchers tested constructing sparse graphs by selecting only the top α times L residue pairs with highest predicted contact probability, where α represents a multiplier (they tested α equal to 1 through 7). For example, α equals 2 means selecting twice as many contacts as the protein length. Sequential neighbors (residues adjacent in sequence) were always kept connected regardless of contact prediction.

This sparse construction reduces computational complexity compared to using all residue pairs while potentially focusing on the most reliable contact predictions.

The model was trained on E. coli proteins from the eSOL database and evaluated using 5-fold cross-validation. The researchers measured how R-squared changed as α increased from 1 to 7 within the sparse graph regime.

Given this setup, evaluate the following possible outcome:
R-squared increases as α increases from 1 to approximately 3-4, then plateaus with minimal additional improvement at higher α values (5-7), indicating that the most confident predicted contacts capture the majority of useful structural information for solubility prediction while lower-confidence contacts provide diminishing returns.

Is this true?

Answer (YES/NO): NO